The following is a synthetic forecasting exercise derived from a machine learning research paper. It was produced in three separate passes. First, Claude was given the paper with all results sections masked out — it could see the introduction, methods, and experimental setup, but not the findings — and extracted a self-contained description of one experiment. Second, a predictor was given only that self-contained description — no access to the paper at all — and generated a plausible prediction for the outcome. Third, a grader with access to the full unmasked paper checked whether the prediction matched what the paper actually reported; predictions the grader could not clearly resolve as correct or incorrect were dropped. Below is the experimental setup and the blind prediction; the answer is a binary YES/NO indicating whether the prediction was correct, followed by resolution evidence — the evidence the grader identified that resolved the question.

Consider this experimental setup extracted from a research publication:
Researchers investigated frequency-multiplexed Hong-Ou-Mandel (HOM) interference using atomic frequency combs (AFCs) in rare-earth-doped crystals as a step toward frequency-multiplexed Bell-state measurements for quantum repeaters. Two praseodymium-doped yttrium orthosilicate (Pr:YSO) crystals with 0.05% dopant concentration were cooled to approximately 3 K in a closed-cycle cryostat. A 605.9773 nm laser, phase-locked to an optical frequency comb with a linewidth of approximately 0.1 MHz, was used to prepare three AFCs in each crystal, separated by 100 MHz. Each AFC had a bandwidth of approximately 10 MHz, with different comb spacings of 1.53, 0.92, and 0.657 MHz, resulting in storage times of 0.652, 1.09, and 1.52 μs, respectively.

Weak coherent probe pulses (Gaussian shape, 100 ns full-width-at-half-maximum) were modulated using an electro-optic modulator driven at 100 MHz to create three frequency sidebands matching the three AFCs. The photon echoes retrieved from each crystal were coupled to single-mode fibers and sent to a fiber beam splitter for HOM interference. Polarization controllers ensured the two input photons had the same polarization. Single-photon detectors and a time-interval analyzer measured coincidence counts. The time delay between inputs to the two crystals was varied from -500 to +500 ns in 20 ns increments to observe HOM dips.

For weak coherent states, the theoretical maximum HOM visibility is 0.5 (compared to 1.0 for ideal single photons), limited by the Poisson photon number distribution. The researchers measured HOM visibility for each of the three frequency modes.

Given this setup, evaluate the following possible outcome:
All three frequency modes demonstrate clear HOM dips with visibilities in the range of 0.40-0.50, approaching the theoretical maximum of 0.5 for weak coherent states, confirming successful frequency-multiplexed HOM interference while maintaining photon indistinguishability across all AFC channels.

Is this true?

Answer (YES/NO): YES